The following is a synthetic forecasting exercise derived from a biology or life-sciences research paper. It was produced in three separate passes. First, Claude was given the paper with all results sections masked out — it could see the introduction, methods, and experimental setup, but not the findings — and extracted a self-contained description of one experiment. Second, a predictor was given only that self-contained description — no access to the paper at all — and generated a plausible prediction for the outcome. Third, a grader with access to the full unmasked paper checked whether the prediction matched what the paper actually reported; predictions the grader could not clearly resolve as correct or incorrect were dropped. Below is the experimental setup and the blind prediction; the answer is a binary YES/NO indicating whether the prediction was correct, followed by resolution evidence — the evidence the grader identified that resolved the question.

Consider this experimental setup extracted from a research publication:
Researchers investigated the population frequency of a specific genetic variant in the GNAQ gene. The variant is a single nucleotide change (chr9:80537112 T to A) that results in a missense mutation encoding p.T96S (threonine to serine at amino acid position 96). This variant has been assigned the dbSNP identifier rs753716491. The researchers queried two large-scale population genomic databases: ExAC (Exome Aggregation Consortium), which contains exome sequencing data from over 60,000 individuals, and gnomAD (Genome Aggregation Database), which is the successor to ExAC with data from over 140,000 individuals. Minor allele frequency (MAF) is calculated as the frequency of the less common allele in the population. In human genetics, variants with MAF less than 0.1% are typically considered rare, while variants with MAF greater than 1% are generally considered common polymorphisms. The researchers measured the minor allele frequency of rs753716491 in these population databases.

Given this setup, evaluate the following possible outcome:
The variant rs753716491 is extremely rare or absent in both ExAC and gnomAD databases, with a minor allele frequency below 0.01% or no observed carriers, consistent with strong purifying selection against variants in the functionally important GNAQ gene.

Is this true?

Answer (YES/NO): NO